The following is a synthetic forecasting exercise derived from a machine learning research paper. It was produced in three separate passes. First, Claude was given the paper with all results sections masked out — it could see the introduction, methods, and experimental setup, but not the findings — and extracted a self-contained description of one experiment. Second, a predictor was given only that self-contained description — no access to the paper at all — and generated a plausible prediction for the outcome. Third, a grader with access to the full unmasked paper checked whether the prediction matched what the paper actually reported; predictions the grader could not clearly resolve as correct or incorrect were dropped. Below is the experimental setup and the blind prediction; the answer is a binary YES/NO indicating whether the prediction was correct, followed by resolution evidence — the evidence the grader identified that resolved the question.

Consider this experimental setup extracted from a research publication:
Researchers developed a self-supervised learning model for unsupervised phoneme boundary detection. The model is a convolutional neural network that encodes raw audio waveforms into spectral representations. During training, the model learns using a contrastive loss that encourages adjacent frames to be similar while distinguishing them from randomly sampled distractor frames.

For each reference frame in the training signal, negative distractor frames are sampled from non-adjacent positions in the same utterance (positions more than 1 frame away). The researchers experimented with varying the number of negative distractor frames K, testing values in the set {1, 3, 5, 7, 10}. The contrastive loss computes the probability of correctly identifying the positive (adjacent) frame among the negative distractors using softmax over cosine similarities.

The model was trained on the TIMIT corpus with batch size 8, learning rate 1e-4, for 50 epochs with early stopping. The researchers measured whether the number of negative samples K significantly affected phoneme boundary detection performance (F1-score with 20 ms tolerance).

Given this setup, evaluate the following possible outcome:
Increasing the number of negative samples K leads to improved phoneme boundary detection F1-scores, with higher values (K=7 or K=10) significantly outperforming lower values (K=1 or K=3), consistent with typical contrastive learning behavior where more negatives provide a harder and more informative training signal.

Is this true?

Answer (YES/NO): NO